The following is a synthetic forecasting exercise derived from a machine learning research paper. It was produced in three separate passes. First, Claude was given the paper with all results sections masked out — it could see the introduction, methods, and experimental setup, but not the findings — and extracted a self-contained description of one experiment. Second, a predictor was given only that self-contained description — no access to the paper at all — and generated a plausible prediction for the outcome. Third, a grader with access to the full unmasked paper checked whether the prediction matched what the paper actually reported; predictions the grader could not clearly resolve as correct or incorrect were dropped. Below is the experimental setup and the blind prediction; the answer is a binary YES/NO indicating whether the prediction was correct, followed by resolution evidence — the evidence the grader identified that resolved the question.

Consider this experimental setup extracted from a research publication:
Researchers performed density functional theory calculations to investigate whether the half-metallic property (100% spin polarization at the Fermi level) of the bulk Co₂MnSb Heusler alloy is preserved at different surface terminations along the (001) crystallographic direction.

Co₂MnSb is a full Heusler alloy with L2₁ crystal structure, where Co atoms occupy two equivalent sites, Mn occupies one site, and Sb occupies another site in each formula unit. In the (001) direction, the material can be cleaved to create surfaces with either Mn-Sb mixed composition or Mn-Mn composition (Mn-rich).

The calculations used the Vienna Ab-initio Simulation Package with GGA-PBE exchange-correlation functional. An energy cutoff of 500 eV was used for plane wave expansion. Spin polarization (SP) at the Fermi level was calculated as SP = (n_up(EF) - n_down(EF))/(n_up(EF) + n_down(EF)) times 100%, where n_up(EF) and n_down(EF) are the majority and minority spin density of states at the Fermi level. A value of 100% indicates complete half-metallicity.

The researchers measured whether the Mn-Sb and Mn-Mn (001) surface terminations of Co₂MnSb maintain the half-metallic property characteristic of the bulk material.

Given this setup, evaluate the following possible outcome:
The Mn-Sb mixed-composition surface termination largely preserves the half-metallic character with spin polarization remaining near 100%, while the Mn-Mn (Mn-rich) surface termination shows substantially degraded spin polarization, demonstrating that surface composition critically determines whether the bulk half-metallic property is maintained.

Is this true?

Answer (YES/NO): NO